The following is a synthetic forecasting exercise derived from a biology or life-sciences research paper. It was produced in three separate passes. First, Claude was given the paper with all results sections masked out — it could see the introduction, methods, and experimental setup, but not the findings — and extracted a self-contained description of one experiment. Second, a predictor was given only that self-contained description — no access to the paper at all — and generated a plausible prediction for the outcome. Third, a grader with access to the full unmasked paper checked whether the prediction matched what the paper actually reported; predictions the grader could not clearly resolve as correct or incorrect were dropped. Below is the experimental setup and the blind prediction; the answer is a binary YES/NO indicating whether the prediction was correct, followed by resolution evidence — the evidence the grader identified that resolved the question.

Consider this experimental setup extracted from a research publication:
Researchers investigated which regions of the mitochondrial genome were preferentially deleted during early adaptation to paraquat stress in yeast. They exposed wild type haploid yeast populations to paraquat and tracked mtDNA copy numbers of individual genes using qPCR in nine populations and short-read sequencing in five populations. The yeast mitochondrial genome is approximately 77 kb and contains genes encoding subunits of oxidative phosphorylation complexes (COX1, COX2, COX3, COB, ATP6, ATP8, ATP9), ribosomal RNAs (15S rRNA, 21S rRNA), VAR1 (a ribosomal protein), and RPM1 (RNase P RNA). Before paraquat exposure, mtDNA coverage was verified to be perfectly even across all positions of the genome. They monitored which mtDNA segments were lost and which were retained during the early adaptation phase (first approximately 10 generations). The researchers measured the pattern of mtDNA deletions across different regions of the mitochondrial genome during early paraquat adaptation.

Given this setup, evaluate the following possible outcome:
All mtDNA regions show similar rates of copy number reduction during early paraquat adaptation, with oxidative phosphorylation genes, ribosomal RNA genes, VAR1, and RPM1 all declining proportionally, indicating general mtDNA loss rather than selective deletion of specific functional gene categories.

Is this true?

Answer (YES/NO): NO